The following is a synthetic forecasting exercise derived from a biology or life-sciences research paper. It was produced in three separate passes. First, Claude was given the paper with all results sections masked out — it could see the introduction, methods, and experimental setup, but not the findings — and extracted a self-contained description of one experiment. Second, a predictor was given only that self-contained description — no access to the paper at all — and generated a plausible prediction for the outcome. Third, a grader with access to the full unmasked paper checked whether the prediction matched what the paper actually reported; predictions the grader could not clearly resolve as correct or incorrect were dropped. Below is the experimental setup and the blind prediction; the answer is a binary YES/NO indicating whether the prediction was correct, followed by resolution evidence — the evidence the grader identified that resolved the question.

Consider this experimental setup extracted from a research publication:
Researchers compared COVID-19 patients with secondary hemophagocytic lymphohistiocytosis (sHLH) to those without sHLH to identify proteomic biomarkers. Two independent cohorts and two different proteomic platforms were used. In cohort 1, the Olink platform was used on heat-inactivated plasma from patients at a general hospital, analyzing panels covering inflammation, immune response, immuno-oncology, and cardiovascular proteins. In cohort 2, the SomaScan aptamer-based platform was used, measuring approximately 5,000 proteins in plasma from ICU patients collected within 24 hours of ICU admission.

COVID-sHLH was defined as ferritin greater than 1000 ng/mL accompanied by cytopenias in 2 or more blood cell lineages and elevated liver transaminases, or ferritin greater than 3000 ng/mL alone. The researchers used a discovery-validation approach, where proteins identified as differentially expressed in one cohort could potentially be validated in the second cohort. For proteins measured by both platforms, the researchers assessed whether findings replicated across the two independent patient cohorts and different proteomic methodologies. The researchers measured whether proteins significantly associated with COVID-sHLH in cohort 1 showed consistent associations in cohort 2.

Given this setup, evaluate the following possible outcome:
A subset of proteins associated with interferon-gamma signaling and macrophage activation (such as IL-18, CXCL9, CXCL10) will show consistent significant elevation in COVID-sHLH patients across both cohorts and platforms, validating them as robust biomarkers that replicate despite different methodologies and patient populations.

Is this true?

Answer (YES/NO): NO